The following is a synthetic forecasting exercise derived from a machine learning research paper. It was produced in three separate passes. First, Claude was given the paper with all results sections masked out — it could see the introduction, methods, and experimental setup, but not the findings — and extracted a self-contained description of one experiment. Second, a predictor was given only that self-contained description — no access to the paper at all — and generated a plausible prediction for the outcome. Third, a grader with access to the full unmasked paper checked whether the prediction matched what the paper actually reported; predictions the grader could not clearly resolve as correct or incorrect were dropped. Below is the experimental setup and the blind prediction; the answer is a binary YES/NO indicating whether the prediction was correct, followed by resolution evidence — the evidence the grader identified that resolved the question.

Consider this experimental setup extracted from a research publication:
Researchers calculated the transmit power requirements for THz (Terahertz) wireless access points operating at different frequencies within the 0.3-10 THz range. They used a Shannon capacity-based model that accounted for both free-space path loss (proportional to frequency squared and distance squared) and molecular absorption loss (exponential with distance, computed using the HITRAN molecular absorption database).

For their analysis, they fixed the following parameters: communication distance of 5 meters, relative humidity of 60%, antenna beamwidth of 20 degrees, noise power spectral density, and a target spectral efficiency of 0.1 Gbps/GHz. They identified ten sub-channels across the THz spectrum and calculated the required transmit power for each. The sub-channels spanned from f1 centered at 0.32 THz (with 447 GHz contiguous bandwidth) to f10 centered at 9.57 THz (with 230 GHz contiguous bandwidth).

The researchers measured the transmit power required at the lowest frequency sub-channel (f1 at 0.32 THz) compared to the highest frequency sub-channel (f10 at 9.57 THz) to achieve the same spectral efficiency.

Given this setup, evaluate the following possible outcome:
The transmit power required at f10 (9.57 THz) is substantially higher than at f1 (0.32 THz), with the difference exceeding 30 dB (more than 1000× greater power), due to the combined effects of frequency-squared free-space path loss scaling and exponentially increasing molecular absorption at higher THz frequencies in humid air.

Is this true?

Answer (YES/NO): YES